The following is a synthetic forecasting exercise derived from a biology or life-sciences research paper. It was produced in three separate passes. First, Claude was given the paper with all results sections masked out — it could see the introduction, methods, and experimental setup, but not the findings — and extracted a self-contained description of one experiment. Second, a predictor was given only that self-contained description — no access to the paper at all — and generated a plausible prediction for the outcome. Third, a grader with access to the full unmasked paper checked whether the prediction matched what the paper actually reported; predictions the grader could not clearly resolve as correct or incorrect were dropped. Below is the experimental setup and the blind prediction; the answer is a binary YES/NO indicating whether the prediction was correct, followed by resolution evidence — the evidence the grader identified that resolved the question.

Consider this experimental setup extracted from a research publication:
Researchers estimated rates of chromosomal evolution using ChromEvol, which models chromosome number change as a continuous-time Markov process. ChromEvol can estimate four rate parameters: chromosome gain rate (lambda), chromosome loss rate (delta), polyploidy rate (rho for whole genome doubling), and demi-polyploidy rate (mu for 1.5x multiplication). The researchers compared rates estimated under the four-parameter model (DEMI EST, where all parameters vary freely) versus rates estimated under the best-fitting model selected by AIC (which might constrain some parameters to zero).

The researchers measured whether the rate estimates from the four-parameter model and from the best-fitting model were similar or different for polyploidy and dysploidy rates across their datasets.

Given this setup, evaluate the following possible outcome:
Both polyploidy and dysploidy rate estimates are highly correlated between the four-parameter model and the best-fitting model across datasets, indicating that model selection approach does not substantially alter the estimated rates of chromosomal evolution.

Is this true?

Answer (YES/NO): YES